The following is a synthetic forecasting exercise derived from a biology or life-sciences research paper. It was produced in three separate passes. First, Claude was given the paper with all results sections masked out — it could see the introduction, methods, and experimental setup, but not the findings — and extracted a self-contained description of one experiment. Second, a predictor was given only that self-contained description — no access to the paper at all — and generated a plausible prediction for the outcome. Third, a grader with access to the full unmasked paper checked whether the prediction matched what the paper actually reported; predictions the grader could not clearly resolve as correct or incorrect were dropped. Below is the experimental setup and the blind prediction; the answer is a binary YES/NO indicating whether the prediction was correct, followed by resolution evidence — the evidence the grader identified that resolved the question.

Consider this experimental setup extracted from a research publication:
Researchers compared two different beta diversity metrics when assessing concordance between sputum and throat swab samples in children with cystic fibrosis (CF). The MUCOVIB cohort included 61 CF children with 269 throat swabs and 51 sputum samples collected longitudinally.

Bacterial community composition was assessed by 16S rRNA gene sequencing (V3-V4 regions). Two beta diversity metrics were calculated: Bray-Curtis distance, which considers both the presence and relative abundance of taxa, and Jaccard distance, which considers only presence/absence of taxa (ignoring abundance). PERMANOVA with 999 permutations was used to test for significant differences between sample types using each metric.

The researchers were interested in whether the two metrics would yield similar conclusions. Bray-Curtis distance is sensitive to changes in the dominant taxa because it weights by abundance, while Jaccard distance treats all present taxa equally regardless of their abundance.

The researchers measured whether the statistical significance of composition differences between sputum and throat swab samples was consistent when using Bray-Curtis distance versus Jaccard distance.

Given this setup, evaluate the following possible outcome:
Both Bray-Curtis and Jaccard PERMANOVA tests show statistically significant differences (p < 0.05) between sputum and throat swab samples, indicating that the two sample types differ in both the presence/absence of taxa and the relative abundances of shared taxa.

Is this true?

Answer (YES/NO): NO